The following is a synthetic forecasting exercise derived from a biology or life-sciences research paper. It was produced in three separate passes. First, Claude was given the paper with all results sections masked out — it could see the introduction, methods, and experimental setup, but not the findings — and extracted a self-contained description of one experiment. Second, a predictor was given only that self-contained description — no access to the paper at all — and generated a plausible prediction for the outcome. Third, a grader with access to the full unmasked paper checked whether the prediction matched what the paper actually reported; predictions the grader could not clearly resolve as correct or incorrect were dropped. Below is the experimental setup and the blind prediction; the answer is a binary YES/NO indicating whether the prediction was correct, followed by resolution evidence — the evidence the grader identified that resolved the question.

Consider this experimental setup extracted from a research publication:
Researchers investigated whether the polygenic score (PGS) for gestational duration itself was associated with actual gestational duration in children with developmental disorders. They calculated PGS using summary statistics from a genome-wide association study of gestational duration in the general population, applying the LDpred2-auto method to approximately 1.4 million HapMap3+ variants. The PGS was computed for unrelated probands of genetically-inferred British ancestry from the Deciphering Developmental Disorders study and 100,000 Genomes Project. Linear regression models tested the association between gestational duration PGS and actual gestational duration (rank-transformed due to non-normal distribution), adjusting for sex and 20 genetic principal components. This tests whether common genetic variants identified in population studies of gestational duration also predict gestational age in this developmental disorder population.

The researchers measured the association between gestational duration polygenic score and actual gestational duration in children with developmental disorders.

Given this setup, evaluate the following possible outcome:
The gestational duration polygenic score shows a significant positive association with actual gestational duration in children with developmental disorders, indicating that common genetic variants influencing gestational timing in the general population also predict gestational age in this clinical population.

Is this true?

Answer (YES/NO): YES